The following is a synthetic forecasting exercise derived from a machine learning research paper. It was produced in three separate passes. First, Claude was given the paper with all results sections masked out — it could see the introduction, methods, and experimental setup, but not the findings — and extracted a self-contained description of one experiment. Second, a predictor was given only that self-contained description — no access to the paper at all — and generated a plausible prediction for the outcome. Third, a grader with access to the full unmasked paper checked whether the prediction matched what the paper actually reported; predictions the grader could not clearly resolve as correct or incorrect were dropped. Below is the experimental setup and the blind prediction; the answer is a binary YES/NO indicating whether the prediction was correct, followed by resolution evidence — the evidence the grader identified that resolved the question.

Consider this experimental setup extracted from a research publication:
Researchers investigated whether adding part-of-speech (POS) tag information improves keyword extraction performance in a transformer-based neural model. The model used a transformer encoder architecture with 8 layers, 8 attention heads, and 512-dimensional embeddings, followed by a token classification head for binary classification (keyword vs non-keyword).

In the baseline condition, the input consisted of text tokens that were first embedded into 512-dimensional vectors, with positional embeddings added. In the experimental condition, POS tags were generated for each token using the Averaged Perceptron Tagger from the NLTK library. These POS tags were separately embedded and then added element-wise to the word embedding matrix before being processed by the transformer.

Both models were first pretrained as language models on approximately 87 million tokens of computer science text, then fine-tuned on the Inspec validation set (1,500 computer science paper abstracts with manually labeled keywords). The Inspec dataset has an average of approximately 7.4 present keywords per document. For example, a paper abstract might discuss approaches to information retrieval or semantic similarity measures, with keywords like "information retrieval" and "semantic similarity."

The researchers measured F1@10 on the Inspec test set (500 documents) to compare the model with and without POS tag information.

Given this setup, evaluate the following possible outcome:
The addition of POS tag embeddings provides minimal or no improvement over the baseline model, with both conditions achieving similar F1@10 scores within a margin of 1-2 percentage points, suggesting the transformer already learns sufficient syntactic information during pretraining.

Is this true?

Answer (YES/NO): YES